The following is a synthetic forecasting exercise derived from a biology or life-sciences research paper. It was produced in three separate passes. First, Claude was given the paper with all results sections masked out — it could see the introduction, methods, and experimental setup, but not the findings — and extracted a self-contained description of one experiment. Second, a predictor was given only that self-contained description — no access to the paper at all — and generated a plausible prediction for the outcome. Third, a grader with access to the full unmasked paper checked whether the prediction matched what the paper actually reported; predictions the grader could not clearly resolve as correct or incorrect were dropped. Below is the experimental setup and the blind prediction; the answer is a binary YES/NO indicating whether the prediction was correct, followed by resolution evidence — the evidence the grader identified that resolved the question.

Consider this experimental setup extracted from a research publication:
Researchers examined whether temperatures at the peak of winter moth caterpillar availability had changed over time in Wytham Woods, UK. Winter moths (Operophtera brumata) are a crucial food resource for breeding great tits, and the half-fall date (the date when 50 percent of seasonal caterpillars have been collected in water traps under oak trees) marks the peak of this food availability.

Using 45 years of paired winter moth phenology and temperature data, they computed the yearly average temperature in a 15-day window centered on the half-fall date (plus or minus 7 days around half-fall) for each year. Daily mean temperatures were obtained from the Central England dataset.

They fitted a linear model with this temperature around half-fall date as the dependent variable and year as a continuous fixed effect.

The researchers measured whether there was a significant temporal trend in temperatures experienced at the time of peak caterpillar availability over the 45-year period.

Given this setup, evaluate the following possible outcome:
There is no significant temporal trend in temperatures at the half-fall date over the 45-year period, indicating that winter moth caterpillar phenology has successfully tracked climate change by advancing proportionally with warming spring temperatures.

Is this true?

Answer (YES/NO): YES